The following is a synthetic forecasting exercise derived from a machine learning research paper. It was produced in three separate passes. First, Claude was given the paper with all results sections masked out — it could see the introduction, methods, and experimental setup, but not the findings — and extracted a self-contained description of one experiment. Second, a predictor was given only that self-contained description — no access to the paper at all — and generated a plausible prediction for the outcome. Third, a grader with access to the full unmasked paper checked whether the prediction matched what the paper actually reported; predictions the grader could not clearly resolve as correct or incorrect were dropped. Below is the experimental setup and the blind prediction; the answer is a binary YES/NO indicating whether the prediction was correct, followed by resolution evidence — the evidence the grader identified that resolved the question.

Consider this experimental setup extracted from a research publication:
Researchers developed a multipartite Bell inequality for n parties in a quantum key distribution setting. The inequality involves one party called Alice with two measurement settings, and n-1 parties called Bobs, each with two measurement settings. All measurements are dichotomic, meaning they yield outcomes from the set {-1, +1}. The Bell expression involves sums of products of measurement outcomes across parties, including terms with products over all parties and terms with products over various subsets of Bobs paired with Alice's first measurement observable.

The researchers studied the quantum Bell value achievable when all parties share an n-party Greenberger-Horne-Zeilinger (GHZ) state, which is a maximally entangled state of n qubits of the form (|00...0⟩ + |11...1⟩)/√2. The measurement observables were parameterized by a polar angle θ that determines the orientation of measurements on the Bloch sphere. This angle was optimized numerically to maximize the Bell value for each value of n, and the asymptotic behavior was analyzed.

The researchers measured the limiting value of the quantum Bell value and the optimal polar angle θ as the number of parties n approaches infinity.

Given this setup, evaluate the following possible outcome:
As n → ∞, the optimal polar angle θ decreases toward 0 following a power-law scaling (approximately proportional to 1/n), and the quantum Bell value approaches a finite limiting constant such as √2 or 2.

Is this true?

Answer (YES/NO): NO